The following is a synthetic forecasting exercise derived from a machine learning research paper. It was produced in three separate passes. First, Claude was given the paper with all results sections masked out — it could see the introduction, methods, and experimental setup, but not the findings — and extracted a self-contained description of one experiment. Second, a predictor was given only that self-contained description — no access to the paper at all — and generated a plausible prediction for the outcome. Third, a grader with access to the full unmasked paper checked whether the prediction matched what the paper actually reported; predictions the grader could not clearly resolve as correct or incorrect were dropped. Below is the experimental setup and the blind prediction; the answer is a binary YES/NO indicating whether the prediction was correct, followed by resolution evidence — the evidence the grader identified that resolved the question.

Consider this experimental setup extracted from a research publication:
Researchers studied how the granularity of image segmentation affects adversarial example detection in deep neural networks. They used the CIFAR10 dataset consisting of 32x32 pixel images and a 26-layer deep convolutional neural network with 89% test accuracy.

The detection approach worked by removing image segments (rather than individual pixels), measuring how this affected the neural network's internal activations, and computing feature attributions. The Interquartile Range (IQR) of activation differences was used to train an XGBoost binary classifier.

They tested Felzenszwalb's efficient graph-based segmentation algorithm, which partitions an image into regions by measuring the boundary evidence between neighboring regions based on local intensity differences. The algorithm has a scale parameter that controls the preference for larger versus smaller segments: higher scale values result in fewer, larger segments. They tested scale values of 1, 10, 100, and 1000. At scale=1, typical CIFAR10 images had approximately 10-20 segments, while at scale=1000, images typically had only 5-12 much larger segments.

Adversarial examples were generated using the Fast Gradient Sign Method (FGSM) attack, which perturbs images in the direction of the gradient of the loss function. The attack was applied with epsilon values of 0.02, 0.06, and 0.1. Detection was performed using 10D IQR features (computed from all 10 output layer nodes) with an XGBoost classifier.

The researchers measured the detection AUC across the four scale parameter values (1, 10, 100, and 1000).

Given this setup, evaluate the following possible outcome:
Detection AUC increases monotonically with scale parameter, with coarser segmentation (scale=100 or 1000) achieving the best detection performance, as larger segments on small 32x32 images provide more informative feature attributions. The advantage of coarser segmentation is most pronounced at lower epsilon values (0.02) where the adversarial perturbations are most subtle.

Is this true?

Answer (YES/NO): NO